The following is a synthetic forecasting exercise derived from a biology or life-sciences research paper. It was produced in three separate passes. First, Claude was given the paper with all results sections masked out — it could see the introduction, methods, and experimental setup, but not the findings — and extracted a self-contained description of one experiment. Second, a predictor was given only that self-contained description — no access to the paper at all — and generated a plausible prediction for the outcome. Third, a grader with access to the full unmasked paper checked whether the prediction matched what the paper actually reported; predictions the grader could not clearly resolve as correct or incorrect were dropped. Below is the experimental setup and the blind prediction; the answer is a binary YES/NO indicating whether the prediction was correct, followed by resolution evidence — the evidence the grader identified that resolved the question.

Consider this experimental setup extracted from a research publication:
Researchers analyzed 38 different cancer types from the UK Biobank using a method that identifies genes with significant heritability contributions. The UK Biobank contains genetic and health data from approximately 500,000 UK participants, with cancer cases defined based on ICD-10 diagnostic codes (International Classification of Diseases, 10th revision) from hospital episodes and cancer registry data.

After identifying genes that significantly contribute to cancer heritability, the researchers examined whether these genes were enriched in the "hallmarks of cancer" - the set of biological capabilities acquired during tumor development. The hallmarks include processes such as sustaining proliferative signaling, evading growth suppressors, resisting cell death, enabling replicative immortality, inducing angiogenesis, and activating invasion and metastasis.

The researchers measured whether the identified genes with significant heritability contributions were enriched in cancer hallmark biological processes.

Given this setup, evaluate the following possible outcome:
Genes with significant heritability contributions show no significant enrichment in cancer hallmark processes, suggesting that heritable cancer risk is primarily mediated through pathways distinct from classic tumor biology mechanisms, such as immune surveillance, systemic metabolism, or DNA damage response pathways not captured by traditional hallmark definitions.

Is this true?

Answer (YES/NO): NO